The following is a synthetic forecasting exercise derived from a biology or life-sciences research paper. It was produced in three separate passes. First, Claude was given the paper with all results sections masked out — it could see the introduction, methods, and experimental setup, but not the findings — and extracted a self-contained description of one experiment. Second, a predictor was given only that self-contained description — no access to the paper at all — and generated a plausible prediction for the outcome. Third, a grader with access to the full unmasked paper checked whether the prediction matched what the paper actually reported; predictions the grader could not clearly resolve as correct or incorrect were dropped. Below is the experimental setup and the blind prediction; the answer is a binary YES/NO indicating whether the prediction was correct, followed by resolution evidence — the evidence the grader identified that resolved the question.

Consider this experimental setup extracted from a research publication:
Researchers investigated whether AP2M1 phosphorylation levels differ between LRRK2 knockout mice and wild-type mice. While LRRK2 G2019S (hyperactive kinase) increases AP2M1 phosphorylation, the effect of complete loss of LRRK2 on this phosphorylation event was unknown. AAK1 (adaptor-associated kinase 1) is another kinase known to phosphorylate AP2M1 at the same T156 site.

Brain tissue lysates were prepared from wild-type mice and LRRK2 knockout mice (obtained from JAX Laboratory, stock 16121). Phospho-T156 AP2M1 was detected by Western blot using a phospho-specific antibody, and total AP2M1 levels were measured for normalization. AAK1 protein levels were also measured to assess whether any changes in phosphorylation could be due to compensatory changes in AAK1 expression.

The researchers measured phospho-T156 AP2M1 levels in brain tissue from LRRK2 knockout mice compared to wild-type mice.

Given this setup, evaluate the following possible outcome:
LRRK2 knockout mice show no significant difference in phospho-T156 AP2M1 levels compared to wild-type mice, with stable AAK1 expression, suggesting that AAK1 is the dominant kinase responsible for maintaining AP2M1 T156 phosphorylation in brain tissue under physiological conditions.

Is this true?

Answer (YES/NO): NO